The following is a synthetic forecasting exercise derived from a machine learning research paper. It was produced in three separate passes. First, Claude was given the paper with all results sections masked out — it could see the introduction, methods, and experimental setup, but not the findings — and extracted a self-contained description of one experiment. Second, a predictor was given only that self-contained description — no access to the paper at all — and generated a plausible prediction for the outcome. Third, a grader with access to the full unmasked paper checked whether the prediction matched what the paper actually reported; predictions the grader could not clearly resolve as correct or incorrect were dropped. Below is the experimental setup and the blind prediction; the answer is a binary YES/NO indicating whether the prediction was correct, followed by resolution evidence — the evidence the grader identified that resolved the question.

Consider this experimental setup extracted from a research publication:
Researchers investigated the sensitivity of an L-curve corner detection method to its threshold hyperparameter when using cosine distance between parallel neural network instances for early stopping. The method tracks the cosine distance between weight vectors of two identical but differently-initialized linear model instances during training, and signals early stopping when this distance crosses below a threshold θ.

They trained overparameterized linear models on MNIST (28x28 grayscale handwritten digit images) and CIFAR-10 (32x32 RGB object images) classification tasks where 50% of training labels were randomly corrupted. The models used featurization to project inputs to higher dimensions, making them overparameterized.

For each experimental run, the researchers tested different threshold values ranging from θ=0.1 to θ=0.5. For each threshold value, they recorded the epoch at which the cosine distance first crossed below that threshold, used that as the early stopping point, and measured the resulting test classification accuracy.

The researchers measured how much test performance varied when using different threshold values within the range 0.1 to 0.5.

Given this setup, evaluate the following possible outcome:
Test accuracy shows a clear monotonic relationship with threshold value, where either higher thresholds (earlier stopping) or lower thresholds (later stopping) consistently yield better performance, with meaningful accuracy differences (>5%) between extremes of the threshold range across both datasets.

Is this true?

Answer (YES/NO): NO